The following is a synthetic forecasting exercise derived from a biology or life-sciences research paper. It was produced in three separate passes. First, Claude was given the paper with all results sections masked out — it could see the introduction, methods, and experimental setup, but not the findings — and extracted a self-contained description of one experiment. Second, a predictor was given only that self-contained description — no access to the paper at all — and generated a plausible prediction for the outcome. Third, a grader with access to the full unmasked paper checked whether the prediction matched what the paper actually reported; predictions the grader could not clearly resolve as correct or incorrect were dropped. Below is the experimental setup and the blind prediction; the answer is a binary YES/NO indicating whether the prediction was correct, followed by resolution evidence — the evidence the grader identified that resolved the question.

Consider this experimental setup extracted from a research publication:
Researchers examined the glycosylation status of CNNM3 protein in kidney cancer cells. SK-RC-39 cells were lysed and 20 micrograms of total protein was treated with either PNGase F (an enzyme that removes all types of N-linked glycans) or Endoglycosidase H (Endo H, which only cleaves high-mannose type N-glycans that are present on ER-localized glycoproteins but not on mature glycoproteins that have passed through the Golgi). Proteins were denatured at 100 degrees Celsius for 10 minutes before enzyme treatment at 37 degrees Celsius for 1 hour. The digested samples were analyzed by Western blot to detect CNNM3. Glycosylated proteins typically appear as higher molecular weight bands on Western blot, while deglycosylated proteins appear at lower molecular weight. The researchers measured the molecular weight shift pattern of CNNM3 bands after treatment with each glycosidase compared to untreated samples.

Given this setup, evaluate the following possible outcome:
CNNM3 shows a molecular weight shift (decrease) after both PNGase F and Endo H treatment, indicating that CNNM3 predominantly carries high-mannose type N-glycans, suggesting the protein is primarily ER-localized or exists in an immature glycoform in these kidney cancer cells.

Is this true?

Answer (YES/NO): NO